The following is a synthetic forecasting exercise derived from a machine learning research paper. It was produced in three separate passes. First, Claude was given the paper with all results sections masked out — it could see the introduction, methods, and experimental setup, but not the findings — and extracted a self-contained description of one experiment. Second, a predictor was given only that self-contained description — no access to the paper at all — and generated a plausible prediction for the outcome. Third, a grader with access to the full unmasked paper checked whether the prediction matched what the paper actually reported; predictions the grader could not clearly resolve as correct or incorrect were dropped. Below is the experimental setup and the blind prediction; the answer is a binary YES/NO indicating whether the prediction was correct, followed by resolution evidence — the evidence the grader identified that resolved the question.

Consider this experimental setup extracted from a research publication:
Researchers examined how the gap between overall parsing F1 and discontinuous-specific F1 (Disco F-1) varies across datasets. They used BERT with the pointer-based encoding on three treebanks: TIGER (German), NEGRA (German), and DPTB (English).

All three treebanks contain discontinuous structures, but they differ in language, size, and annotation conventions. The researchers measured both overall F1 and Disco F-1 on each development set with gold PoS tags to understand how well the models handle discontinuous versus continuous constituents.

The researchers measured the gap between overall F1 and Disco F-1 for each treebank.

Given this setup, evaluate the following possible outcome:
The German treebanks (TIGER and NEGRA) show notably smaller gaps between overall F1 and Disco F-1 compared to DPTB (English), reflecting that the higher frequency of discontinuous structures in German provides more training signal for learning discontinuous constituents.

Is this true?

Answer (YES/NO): YES